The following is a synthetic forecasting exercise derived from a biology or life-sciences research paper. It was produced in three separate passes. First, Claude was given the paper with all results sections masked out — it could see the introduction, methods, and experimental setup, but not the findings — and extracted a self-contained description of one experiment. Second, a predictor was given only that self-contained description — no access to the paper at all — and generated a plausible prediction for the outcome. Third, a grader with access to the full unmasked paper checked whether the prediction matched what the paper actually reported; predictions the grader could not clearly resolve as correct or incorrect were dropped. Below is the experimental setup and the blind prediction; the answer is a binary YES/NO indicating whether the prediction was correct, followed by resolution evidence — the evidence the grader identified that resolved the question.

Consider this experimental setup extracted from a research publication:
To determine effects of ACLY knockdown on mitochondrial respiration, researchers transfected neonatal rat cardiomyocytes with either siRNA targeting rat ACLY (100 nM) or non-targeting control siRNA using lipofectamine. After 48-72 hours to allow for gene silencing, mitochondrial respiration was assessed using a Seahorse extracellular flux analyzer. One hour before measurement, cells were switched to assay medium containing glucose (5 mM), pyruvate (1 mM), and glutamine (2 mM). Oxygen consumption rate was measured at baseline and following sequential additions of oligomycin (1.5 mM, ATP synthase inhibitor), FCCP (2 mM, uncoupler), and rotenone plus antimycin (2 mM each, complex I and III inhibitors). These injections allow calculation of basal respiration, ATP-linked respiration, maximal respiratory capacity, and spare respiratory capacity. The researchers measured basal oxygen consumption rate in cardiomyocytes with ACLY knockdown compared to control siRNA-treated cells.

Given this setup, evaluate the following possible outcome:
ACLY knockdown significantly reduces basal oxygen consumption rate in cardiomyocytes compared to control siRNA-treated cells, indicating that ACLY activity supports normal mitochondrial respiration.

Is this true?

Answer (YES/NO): YES